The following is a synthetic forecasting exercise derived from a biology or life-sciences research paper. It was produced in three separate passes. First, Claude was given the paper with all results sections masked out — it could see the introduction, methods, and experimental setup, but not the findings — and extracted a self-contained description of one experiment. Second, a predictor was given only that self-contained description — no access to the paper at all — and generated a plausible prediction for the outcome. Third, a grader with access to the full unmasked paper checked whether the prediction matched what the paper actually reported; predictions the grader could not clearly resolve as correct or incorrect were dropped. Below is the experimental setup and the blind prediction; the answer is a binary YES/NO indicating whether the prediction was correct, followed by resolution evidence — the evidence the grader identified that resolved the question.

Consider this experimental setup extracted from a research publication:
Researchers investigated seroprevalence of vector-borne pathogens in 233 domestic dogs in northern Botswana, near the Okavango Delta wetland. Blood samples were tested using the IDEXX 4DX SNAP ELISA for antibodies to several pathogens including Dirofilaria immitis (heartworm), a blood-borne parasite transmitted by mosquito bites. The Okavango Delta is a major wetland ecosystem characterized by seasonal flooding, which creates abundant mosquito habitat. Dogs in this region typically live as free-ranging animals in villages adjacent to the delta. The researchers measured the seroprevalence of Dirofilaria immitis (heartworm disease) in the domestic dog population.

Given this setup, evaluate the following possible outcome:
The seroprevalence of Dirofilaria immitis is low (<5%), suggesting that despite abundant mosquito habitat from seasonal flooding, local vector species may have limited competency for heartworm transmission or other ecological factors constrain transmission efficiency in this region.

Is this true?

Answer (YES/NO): YES